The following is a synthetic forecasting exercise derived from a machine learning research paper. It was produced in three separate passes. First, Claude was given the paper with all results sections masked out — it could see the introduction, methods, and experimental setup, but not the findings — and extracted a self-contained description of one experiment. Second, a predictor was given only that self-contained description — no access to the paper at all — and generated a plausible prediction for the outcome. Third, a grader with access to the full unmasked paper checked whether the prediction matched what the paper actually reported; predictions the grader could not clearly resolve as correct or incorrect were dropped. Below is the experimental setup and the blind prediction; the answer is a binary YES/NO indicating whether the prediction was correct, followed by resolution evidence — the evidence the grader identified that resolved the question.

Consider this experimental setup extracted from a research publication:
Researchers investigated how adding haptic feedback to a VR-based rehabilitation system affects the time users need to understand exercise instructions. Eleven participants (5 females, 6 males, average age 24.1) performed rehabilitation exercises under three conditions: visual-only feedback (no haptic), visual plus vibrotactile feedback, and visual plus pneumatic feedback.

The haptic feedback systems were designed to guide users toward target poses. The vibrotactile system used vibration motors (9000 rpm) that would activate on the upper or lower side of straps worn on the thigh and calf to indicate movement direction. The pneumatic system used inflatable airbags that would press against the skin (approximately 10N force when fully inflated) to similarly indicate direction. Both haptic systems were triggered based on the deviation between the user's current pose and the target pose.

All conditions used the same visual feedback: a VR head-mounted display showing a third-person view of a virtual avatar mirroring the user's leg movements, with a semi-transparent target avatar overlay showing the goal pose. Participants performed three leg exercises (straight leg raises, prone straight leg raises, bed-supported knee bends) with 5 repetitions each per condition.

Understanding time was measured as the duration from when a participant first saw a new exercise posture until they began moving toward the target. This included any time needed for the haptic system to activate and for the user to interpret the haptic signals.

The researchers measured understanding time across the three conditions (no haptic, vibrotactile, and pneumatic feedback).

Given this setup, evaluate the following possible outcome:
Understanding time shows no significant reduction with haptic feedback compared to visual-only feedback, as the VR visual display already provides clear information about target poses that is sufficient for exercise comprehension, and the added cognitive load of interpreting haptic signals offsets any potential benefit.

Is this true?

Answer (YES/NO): NO